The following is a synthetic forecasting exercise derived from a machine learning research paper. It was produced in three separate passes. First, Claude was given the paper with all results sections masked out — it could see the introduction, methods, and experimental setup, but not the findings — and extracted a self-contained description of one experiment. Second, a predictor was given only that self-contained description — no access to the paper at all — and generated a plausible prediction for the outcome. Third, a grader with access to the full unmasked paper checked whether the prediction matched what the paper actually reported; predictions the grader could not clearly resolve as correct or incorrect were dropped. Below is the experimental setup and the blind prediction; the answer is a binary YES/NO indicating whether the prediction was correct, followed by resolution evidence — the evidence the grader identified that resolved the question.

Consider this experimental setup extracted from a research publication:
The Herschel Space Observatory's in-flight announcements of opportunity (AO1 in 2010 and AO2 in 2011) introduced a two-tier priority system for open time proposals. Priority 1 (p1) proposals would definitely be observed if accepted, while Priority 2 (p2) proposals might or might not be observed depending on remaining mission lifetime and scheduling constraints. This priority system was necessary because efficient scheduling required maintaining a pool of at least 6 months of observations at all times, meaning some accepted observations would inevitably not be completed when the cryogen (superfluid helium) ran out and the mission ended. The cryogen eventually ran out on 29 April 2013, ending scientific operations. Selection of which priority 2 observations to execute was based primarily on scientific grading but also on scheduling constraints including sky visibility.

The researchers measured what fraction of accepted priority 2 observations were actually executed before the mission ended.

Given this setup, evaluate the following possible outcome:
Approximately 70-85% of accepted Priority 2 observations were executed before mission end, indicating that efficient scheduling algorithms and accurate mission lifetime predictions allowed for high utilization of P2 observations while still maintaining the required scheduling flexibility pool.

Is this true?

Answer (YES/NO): NO